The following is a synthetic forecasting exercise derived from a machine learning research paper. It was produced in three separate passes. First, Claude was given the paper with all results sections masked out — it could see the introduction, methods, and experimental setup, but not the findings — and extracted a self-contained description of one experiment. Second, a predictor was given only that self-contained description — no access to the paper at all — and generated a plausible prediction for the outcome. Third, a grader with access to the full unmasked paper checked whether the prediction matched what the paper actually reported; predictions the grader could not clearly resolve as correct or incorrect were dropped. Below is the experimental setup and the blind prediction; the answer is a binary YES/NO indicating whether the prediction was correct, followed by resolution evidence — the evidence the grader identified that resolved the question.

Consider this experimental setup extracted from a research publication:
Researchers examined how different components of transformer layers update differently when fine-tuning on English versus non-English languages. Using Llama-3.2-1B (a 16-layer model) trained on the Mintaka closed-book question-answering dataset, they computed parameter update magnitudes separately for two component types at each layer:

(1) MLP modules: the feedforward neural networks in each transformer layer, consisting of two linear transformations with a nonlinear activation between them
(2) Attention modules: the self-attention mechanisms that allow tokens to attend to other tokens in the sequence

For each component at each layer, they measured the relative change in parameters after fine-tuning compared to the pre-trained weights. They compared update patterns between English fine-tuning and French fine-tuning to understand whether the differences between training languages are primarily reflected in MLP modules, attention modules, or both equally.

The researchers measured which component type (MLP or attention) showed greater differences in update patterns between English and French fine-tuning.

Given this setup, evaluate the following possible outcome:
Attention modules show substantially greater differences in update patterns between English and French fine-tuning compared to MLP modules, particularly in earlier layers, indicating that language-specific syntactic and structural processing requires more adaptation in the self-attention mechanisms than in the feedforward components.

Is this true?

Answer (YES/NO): NO